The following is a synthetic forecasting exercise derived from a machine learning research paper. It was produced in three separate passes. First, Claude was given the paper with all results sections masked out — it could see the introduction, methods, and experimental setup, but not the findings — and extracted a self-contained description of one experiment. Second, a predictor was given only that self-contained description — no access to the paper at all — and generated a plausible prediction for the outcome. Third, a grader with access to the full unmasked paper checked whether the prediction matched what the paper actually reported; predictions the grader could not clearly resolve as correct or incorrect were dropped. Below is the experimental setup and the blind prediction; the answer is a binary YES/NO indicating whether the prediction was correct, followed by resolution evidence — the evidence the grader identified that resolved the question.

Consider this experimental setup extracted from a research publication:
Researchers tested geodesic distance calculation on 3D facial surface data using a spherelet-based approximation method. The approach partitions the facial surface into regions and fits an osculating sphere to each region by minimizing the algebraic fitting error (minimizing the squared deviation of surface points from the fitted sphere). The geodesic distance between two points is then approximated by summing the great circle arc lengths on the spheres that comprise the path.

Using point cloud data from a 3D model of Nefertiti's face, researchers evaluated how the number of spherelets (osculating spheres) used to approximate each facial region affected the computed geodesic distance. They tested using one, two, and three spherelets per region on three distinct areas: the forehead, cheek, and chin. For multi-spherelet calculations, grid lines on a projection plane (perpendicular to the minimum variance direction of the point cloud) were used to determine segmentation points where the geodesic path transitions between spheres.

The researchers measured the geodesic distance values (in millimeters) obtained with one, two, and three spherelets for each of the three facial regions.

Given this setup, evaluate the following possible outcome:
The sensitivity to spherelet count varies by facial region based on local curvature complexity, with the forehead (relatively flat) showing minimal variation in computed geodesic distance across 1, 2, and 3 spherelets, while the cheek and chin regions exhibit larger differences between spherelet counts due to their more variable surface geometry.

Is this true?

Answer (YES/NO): NO